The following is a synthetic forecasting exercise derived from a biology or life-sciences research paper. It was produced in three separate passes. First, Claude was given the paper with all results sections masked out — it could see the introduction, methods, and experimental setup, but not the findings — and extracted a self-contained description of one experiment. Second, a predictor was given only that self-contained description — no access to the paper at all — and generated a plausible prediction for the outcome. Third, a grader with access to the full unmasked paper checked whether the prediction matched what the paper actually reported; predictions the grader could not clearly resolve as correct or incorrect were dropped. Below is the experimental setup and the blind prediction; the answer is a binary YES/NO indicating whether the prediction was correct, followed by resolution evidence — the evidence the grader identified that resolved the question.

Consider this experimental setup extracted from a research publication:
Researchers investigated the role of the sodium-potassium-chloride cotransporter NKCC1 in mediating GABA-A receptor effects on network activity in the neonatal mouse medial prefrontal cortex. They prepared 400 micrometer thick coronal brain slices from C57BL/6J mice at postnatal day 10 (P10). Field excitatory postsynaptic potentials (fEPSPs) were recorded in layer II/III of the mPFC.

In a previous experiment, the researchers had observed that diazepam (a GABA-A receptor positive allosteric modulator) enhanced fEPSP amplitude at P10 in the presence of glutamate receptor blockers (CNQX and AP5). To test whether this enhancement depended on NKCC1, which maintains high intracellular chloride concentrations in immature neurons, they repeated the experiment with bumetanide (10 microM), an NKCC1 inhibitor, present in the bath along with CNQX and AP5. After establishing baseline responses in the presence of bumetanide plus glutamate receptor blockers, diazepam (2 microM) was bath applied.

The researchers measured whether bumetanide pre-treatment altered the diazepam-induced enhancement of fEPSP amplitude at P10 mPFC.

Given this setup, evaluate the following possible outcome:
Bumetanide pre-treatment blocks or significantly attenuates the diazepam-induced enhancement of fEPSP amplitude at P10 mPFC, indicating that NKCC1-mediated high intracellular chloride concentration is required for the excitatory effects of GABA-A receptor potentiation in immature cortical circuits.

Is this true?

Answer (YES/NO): YES